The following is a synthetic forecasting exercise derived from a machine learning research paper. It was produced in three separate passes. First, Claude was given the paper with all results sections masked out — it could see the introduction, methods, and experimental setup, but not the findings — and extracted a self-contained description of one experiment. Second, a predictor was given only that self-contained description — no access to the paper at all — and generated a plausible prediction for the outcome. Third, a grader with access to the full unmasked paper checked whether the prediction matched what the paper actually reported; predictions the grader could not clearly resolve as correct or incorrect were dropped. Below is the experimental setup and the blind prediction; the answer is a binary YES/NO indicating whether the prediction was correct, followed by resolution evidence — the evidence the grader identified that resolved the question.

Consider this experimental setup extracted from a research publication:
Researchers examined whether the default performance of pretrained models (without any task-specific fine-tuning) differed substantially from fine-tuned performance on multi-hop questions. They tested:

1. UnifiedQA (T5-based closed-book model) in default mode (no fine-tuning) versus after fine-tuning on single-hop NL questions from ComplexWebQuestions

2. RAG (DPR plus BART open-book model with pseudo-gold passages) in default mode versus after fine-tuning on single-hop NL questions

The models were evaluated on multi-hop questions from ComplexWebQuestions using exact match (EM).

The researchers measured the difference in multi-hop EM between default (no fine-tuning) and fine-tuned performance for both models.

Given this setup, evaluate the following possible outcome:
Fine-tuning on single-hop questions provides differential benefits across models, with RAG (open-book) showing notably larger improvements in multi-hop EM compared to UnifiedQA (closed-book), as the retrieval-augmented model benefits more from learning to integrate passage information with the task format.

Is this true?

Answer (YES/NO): YES